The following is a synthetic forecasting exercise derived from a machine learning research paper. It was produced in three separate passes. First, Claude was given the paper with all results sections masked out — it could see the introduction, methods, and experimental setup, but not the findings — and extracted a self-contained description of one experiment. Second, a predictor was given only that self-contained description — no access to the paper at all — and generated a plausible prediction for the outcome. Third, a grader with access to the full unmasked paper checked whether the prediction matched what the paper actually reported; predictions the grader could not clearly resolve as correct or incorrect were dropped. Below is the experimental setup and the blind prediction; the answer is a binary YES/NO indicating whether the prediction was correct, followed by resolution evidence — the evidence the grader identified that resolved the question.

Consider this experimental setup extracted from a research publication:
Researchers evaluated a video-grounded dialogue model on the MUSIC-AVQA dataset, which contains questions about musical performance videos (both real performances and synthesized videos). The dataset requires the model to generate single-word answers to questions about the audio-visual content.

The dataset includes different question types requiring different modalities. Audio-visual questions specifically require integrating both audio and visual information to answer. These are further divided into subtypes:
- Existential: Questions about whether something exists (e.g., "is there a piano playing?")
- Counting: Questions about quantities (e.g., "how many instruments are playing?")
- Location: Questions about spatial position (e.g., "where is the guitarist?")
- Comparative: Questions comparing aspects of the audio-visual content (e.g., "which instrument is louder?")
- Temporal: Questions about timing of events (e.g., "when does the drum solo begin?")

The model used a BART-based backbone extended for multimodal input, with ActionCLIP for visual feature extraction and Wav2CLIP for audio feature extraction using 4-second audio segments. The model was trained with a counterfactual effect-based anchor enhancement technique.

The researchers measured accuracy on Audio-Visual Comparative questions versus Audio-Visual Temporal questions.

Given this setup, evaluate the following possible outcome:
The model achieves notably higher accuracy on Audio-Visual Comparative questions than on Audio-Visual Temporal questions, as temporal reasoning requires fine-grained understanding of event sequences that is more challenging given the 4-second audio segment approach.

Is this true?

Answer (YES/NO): NO